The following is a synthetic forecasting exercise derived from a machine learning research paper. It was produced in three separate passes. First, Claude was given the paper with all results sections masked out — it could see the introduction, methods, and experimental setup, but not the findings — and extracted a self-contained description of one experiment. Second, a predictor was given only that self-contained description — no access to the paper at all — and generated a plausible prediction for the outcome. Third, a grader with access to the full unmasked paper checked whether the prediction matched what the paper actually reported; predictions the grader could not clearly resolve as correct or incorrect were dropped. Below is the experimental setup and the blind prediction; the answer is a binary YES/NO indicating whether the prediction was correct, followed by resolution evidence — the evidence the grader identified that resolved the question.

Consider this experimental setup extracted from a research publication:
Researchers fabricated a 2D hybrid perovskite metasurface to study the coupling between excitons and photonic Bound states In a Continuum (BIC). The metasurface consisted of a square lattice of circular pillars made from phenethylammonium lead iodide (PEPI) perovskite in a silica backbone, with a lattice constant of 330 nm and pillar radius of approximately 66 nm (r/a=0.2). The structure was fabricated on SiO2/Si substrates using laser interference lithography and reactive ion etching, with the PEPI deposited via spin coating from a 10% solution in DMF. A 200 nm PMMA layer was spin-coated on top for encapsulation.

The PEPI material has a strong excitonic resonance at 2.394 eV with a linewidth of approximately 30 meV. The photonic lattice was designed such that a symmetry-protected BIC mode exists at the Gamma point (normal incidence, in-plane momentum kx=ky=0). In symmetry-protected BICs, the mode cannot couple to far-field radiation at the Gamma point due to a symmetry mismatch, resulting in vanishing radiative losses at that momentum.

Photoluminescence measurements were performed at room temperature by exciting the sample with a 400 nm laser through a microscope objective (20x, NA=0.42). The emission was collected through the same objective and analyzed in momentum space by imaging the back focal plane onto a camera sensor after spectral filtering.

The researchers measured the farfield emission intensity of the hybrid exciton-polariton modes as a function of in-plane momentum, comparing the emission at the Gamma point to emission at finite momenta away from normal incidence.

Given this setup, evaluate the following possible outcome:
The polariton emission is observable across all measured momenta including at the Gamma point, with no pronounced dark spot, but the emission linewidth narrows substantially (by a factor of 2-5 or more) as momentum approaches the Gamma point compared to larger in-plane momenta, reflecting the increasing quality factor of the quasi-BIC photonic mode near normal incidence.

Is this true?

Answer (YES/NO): NO